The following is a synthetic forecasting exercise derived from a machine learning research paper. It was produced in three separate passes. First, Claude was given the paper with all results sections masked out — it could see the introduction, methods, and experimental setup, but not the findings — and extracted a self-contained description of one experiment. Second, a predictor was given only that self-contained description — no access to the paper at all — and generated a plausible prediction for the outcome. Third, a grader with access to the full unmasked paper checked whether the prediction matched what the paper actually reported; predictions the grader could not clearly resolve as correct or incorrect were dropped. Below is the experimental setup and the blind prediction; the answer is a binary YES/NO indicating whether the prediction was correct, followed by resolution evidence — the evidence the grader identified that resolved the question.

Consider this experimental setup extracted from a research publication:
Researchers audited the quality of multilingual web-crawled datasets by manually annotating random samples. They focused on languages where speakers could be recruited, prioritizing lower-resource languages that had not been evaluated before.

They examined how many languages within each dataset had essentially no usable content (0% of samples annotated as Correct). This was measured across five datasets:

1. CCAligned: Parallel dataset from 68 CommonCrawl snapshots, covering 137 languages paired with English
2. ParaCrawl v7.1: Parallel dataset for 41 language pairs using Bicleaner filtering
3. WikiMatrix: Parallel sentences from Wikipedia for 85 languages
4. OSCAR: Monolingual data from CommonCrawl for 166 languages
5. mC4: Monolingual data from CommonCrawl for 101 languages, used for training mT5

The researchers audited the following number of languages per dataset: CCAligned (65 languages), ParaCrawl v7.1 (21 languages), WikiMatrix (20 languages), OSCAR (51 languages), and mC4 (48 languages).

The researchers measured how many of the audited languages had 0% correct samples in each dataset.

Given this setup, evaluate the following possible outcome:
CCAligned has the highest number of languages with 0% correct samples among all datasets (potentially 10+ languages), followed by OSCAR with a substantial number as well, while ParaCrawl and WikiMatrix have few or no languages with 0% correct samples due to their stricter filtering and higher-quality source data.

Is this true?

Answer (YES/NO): NO